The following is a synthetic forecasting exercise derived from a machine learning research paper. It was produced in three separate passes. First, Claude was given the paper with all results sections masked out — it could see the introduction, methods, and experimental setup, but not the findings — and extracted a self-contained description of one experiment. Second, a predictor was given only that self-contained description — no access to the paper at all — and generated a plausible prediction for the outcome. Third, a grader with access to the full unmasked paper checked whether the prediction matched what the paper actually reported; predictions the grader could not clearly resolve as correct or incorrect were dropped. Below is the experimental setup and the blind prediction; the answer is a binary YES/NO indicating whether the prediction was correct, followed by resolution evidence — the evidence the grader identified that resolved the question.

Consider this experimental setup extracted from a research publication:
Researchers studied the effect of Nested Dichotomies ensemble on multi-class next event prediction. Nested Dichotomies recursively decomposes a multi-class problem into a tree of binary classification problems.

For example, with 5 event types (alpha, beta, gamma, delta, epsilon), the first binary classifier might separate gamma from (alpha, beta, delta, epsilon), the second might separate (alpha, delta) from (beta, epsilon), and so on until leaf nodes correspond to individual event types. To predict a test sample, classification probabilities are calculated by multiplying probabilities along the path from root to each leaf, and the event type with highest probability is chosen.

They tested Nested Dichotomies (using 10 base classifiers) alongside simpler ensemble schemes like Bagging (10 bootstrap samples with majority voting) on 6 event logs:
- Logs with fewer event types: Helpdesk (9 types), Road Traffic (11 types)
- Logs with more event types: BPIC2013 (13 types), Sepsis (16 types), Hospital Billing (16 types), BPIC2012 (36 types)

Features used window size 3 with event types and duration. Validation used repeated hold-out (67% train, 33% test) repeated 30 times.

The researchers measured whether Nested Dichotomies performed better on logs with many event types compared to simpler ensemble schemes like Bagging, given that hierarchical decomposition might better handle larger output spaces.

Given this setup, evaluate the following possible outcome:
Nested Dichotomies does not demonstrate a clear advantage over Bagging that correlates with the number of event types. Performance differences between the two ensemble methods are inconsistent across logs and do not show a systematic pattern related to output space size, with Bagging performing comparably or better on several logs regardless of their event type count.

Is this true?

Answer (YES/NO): YES